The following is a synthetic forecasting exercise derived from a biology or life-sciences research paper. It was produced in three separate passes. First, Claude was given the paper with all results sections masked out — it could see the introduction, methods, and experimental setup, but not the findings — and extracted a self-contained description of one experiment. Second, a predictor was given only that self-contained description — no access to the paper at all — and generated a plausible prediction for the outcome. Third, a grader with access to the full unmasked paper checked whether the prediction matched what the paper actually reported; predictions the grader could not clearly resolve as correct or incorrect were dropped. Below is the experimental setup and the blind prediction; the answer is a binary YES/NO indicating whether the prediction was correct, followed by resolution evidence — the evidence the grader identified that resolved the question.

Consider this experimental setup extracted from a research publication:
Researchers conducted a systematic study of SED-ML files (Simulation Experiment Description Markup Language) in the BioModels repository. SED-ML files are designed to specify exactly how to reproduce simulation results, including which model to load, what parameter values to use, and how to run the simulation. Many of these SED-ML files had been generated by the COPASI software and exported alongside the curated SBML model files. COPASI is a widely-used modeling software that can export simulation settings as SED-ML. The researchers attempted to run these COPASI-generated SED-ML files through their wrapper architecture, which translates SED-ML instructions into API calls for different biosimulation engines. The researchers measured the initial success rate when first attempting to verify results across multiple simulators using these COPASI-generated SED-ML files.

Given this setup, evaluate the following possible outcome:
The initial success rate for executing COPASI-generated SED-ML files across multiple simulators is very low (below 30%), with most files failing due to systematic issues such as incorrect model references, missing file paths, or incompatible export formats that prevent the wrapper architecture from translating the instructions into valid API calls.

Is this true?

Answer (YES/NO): YES